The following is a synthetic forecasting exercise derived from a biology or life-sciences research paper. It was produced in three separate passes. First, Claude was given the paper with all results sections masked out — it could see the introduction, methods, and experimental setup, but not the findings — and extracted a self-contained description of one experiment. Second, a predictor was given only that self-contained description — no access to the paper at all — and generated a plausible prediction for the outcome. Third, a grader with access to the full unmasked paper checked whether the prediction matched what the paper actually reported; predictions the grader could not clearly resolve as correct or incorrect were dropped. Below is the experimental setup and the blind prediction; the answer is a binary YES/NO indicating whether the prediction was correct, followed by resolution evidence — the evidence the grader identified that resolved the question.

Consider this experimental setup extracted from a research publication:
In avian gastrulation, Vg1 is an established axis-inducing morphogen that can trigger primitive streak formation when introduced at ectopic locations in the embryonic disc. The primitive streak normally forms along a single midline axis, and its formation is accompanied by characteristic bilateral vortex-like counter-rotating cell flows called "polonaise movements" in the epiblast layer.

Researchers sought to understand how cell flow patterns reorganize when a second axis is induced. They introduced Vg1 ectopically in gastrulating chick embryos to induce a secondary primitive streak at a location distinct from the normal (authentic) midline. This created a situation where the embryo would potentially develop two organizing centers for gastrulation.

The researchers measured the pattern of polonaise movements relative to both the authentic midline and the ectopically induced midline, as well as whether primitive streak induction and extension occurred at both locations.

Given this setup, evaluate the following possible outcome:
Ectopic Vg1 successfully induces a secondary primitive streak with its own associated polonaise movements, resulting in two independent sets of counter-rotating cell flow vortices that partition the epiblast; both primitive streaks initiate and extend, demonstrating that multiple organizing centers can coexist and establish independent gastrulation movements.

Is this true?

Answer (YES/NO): NO